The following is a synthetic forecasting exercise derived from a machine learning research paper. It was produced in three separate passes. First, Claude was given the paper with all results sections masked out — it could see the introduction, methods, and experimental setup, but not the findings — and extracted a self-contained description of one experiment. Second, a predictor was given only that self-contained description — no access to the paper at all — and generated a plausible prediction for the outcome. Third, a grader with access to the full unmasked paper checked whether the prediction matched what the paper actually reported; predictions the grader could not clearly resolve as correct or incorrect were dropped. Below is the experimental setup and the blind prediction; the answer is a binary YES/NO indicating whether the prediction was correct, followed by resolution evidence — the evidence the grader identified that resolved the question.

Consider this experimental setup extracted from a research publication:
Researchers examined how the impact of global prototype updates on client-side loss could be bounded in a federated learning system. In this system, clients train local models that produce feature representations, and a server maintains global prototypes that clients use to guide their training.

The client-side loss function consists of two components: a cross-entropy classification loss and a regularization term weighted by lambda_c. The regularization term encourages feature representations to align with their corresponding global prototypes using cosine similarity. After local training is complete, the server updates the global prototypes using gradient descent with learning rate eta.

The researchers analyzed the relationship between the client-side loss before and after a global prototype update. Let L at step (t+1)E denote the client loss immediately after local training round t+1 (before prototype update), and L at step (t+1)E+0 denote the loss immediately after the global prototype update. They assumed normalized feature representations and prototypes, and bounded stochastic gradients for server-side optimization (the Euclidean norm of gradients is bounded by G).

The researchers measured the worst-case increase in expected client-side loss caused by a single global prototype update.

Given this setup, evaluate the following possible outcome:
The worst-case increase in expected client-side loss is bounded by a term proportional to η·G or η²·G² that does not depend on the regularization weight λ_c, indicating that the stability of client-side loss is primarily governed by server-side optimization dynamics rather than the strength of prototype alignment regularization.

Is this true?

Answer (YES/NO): NO